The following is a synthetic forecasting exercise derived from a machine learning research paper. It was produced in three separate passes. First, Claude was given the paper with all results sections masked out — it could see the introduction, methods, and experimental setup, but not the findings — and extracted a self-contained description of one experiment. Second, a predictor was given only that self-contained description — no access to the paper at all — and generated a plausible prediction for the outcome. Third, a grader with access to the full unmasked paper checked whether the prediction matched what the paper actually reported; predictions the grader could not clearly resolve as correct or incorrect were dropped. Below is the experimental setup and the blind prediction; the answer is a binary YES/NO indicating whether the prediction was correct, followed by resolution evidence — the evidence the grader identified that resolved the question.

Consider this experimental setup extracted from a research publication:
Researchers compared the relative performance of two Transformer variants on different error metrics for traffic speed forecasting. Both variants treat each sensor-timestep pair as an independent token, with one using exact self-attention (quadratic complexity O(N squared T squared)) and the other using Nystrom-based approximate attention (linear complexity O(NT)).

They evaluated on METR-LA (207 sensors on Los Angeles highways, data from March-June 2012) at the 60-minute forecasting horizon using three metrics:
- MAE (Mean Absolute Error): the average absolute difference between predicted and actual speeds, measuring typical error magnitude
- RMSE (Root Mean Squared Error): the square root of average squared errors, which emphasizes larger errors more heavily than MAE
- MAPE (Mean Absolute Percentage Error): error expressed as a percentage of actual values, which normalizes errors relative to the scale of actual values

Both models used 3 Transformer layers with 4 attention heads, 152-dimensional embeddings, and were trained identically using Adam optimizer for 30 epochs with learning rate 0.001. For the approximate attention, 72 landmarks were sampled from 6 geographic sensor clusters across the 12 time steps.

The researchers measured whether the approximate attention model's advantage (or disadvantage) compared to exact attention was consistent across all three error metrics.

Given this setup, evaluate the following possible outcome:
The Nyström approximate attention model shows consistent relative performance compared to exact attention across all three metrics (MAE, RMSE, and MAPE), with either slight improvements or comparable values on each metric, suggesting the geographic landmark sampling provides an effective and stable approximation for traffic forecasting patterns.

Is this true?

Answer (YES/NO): YES